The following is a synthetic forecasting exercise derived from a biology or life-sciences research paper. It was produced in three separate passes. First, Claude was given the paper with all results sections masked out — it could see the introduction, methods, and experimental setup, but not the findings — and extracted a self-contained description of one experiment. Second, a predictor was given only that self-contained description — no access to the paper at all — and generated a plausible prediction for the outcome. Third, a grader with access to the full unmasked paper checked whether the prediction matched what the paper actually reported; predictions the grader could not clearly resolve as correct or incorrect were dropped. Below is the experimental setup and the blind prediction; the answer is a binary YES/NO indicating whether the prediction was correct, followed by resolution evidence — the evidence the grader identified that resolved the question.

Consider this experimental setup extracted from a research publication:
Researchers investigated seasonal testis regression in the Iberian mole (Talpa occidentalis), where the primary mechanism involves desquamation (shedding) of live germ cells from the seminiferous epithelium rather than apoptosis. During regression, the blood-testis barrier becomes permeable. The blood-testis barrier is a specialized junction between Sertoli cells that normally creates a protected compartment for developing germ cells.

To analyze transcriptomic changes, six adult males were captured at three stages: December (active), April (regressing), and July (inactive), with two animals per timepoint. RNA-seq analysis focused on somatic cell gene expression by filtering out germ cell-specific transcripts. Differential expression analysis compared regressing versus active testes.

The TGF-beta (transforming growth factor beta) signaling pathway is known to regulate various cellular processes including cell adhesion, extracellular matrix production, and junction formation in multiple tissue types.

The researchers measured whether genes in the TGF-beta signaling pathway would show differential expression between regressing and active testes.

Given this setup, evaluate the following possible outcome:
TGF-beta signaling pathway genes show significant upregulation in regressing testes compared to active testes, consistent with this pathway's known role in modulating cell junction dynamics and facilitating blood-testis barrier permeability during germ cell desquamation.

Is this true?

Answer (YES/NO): NO